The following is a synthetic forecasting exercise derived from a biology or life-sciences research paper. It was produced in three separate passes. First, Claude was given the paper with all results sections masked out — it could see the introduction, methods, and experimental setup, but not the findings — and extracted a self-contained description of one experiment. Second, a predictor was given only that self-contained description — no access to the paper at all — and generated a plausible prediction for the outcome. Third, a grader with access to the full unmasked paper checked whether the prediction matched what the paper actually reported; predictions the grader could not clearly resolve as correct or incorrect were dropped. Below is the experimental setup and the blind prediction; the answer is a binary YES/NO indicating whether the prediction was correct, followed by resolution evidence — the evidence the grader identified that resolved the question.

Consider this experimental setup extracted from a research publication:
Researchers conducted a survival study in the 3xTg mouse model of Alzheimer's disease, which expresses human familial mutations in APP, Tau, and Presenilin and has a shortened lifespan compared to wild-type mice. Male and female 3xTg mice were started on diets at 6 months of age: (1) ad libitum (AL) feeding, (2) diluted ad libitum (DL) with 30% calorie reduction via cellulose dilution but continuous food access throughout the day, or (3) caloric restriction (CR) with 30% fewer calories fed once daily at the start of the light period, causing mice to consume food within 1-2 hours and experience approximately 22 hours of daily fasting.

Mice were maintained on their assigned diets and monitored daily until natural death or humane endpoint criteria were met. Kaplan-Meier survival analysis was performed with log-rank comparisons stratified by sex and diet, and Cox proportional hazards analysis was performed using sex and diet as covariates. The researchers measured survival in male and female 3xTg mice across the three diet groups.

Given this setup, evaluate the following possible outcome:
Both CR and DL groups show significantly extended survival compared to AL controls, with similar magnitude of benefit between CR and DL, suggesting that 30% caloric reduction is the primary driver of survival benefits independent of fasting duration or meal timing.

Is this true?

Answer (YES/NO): NO